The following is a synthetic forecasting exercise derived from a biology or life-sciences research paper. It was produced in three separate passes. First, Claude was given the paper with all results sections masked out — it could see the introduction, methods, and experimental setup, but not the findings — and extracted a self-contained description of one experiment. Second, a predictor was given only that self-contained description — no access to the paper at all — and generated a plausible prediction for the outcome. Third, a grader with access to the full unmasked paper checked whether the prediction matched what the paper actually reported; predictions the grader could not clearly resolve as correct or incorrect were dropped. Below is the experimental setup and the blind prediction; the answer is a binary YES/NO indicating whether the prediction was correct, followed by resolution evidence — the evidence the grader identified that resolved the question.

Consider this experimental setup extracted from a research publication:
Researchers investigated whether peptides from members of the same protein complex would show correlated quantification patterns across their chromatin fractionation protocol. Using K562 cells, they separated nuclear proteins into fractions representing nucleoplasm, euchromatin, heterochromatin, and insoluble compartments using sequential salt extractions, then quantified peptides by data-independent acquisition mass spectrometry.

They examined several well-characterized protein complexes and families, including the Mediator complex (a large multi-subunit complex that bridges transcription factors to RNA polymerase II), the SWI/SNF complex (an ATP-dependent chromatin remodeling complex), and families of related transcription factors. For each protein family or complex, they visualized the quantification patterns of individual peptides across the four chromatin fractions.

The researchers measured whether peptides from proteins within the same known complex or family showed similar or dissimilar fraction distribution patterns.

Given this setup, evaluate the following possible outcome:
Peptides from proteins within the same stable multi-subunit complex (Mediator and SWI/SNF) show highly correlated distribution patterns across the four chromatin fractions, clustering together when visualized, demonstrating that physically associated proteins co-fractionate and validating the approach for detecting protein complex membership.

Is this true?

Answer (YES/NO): NO